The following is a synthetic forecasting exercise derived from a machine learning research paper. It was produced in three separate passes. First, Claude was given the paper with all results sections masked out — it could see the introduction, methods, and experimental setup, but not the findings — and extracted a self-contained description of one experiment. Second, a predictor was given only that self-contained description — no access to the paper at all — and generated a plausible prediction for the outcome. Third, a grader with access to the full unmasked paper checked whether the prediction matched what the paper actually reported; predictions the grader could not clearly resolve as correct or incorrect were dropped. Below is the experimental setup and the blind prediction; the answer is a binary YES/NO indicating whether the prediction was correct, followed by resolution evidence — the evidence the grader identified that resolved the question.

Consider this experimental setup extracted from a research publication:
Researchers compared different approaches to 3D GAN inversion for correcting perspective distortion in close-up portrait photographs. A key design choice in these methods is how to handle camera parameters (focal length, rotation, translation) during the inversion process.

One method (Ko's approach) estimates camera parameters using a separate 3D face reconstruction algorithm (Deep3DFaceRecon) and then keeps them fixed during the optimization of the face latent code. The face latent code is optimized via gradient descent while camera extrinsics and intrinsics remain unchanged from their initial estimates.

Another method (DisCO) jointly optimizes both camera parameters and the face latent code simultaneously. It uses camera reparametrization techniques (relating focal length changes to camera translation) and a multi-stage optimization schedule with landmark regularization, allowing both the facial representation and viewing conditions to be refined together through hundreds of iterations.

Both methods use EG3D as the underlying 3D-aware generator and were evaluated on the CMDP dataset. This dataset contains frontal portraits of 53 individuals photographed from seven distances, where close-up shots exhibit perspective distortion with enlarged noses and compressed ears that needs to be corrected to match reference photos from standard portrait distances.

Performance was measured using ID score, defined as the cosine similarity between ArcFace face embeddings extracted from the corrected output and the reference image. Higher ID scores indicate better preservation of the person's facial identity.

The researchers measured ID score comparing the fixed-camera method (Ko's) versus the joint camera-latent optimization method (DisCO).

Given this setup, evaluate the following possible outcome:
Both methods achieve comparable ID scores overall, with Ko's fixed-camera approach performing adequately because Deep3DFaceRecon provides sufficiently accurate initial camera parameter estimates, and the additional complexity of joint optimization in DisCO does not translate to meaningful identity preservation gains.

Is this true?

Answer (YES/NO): NO